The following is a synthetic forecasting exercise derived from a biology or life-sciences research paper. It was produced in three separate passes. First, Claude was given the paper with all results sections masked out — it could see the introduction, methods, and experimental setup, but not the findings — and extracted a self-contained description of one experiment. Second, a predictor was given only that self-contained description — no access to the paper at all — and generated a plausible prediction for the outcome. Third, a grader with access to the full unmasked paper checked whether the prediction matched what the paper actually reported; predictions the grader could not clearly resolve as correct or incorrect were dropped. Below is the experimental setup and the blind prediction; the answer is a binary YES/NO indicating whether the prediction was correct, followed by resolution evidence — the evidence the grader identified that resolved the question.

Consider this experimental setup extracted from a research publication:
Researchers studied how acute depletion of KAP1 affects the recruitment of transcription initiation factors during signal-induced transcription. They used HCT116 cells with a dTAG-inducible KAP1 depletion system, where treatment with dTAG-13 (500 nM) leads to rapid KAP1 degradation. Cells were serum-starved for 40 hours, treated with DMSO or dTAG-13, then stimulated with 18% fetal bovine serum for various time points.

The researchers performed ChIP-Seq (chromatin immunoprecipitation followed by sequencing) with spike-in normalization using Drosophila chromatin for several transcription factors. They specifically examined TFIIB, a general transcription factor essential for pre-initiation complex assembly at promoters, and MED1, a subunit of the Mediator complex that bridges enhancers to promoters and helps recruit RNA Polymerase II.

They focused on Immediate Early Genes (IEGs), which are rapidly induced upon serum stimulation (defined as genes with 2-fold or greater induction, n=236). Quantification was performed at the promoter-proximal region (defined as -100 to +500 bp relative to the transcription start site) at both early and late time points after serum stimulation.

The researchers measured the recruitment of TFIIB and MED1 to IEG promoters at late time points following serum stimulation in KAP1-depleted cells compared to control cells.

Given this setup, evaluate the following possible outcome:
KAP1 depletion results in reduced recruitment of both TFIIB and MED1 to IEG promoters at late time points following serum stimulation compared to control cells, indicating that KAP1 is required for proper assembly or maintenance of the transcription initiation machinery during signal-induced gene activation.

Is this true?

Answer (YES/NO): YES